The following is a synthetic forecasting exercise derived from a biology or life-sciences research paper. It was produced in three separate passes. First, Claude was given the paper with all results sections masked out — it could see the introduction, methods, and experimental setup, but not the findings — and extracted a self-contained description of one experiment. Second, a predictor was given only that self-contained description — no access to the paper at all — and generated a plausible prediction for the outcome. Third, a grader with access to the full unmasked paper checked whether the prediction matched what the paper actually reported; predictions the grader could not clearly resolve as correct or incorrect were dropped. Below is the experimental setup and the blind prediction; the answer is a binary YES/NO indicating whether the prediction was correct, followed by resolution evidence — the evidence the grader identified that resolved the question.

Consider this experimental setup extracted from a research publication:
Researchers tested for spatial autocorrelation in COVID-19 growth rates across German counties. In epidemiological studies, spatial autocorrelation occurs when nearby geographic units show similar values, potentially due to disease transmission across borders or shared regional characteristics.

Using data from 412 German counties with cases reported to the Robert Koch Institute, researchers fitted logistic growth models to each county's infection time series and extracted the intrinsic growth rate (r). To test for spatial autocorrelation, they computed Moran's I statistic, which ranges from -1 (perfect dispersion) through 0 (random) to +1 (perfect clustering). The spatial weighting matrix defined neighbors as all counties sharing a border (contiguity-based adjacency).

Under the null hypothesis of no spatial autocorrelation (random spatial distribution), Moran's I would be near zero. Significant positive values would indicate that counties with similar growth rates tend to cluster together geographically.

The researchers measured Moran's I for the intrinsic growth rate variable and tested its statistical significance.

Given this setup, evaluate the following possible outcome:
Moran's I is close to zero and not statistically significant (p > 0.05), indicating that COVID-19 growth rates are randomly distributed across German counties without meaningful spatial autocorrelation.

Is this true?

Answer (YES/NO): NO